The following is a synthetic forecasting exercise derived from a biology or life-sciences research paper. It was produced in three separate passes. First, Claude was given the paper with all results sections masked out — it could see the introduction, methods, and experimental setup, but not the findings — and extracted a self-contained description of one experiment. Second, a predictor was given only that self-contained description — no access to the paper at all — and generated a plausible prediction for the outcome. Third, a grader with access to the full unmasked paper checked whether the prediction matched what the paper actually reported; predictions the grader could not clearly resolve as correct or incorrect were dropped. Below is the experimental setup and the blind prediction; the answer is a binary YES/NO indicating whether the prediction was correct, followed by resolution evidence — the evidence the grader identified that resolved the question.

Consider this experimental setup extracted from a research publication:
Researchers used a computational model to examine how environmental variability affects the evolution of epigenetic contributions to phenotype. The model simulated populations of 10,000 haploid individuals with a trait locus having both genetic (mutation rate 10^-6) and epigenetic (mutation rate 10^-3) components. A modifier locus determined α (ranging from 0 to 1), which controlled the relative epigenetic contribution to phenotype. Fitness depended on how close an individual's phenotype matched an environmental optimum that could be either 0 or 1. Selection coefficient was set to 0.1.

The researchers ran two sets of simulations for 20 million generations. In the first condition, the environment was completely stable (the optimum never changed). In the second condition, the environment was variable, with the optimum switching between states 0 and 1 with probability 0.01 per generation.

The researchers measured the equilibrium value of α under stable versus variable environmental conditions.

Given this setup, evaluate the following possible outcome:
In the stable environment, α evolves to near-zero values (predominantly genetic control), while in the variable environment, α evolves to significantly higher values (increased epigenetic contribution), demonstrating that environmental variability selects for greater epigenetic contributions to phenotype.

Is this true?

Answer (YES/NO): YES